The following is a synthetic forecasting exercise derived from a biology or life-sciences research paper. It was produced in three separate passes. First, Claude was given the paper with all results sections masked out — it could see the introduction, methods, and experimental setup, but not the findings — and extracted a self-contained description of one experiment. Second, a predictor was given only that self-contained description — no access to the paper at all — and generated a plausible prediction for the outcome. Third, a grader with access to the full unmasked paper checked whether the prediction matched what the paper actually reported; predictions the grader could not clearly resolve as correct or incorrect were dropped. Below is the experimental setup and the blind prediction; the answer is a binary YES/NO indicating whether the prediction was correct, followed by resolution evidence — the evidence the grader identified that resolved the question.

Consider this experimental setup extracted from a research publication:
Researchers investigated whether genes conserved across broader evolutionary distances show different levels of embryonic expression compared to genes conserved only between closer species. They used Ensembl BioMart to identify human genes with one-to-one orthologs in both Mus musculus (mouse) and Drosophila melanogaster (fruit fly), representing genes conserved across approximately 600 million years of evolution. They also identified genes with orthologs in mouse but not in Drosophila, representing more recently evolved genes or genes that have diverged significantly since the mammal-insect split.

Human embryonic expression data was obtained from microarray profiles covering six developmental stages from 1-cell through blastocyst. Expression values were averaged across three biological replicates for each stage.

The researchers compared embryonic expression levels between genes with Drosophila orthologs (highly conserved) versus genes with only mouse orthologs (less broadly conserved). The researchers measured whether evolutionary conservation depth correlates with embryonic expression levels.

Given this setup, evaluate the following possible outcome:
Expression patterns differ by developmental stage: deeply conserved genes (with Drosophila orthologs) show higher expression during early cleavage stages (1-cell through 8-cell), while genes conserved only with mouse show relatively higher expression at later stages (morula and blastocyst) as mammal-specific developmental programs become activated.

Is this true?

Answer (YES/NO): NO